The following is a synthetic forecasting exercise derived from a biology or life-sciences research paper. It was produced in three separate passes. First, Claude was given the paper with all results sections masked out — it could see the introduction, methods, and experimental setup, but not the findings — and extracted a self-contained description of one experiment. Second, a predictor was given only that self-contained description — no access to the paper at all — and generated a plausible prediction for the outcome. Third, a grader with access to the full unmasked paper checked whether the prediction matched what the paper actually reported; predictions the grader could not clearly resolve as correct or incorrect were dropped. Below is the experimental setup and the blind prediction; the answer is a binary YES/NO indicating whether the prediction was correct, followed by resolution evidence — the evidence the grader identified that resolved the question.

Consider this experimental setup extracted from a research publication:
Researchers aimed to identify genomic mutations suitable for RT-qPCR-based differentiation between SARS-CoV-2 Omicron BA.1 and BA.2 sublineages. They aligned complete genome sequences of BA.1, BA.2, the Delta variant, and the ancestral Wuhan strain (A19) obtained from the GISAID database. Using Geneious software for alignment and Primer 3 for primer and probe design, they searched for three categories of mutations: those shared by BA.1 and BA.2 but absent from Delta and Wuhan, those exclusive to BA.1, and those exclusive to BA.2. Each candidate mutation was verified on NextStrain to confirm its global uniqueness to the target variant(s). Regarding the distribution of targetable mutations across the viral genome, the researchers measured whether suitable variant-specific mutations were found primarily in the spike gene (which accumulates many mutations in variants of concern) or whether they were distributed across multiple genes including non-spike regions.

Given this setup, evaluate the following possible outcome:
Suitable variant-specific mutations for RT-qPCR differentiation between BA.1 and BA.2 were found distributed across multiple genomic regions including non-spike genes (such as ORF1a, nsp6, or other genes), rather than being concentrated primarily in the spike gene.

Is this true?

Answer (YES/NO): YES